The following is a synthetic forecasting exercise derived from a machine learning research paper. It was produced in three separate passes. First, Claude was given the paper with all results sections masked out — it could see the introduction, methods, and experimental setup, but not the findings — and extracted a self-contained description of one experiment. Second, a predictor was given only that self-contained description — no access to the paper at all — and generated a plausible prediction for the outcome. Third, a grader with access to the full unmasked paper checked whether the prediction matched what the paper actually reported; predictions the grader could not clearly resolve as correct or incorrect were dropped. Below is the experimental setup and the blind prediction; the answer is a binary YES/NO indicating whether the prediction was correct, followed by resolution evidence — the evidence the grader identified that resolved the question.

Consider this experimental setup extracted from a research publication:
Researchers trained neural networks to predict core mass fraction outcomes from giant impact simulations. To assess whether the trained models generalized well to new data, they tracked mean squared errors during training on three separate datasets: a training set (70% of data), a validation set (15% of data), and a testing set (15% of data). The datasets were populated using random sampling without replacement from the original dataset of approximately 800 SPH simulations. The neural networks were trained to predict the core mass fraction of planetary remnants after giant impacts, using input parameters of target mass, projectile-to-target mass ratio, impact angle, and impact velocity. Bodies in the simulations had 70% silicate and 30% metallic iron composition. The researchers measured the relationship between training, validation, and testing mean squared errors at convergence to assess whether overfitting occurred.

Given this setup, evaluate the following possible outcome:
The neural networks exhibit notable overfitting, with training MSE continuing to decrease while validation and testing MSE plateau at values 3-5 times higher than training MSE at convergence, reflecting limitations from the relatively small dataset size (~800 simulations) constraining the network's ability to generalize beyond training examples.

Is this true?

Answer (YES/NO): NO